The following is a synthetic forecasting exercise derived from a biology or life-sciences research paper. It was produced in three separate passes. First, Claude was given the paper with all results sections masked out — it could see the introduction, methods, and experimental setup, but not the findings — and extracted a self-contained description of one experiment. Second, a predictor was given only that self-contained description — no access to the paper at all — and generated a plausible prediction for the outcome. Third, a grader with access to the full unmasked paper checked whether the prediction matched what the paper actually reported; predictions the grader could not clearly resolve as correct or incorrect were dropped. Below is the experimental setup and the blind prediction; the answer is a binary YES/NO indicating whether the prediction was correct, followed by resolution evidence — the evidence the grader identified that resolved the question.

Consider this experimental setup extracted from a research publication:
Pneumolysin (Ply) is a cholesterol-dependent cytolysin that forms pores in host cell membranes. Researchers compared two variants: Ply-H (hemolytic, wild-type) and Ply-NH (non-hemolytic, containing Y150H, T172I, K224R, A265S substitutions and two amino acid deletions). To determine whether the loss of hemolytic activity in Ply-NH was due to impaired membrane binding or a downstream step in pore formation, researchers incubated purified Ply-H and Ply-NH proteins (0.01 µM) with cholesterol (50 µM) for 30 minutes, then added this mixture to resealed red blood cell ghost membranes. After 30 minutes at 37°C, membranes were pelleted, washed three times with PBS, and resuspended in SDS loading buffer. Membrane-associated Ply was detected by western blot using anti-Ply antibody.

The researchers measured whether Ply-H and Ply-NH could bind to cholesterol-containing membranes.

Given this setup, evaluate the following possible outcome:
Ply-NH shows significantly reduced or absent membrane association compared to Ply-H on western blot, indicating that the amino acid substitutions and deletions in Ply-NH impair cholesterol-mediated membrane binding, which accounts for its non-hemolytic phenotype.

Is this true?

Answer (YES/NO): NO